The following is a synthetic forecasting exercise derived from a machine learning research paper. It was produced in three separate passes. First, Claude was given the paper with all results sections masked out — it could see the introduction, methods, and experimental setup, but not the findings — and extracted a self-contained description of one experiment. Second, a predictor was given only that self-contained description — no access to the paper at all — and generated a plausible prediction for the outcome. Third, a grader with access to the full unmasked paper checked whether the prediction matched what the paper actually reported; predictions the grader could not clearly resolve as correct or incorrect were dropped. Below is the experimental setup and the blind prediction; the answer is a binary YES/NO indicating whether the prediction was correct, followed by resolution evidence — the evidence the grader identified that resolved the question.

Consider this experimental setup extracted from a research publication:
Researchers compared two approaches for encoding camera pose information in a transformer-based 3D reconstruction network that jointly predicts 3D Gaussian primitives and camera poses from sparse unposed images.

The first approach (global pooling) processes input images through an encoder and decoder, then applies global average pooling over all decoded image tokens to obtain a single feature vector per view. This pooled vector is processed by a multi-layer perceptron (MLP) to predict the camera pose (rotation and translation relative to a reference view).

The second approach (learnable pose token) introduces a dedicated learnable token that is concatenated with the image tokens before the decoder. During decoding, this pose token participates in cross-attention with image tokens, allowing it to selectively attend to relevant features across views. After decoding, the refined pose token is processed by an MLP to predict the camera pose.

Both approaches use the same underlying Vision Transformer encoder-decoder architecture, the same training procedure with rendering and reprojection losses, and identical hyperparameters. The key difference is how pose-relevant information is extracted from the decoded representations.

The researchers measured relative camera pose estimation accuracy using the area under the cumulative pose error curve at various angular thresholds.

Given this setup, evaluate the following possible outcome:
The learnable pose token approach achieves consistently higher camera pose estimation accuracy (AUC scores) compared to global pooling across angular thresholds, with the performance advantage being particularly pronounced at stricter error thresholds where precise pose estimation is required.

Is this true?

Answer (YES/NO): NO